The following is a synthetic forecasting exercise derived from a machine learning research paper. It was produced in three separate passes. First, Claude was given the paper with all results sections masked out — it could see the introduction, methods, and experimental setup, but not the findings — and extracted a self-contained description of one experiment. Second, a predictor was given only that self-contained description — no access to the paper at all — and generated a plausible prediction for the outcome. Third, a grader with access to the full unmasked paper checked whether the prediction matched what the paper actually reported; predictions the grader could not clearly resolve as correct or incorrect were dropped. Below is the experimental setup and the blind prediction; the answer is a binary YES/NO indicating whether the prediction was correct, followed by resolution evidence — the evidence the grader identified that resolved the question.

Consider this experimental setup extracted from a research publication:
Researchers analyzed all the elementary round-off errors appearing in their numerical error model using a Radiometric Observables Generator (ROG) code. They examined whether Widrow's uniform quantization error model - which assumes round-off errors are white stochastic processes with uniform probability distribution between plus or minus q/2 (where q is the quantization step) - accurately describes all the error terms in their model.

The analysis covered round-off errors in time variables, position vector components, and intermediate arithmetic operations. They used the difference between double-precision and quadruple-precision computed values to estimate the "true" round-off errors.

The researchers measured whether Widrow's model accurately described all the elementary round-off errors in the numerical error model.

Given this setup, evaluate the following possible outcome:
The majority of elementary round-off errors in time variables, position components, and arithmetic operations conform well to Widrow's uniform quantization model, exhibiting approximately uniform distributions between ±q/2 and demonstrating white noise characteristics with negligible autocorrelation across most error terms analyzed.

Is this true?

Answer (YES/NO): YES